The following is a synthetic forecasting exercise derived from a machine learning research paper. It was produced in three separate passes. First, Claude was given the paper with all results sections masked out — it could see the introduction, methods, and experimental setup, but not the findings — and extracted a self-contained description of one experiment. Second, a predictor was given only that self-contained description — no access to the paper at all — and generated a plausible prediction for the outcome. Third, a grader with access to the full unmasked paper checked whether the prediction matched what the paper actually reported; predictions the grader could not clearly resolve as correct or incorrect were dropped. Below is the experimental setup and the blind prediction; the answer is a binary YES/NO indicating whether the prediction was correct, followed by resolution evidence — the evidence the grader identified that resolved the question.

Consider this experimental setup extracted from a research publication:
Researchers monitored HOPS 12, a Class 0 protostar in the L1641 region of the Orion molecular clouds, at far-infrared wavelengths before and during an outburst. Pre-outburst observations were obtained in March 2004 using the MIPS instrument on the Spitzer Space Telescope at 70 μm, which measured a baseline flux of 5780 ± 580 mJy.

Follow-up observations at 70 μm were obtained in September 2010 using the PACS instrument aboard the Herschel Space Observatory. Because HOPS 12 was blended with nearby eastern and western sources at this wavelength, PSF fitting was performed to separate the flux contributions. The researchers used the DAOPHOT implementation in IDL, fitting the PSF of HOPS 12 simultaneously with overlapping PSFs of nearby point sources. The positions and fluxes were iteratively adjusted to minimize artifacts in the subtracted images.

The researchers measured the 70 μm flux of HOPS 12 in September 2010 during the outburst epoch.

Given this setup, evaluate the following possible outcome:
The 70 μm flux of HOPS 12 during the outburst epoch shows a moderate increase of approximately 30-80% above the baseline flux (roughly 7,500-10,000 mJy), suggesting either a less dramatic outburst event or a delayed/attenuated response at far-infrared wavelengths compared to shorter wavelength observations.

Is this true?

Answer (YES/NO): NO